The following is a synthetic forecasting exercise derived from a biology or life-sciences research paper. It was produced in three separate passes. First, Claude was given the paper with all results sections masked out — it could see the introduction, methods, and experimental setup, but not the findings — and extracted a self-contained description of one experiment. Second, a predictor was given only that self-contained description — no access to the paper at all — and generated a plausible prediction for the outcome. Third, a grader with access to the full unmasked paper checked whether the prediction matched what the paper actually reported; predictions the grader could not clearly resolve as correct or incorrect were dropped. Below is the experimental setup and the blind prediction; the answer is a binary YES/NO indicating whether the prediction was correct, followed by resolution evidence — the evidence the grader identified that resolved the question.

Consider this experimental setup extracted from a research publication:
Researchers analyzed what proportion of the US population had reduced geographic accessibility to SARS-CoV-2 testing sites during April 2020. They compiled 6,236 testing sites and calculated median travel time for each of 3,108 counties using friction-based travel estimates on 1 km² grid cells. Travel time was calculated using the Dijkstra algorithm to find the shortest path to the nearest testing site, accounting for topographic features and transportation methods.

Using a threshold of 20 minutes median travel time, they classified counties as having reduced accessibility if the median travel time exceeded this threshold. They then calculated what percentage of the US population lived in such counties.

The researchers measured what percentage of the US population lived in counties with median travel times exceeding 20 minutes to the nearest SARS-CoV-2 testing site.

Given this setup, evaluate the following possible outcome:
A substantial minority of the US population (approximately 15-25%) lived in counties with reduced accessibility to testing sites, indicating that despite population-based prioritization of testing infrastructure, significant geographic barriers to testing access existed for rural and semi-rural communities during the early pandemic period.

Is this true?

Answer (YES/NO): NO